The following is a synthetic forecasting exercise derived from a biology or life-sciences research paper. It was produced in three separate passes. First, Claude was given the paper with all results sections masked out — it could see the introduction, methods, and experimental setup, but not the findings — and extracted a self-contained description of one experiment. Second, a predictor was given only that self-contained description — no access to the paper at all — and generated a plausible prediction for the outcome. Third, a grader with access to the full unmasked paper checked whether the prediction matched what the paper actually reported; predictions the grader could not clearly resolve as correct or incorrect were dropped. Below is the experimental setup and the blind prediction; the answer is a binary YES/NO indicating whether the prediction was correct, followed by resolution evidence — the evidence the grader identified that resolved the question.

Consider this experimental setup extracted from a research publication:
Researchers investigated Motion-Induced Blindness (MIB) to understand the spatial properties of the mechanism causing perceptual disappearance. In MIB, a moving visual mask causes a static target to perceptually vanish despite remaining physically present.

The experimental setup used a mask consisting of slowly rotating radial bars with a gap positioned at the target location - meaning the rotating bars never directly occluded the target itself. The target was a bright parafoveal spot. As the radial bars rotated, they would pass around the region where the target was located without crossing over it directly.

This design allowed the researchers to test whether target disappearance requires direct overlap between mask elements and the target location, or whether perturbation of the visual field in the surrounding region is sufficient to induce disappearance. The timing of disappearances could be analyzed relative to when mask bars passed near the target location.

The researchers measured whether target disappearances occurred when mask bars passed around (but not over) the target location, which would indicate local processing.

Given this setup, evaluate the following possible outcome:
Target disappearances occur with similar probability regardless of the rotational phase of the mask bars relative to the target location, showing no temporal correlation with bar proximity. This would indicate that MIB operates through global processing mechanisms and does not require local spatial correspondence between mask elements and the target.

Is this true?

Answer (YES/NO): NO